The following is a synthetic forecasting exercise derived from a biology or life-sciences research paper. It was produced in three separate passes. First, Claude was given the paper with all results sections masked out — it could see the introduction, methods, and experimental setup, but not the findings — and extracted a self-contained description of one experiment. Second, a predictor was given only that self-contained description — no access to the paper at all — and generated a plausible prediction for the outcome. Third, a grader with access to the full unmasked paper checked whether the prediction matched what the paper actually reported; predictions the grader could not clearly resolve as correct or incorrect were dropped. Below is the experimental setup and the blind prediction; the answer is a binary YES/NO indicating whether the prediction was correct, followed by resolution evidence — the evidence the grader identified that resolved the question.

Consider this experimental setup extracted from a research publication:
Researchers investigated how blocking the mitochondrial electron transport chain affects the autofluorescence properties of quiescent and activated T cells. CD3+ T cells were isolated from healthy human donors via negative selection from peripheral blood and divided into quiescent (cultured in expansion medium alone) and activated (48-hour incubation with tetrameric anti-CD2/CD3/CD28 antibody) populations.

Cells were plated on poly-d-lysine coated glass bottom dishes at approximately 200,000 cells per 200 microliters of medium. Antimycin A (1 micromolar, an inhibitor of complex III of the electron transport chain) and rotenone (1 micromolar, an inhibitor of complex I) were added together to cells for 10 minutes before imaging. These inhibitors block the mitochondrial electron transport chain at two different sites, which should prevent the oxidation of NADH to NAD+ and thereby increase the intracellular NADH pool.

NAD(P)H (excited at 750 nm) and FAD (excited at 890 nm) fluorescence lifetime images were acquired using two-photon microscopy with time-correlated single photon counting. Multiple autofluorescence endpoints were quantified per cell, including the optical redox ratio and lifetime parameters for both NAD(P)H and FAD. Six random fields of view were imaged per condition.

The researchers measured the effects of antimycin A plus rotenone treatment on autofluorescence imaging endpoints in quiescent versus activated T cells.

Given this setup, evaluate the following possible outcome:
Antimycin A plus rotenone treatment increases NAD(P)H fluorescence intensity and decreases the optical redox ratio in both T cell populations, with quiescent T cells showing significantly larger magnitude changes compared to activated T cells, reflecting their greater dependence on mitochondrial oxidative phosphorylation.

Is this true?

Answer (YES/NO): NO